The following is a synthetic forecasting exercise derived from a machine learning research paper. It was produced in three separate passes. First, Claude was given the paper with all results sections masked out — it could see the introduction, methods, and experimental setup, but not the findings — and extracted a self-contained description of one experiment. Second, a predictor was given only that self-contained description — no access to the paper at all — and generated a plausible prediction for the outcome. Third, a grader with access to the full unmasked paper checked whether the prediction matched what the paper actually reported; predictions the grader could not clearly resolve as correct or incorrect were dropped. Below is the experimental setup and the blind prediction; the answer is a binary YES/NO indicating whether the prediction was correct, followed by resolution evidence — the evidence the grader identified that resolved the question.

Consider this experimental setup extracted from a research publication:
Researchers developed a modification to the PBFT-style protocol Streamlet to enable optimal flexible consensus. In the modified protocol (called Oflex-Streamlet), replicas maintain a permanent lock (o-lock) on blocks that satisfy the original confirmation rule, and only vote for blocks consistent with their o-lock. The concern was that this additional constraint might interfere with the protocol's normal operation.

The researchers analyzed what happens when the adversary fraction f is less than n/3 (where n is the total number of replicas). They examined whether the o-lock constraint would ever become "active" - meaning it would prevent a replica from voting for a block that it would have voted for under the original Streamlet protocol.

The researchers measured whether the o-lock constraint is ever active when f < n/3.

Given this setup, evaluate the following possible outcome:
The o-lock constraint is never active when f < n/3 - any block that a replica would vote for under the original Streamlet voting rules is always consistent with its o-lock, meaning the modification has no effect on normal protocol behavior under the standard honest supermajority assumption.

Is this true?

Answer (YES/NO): YES